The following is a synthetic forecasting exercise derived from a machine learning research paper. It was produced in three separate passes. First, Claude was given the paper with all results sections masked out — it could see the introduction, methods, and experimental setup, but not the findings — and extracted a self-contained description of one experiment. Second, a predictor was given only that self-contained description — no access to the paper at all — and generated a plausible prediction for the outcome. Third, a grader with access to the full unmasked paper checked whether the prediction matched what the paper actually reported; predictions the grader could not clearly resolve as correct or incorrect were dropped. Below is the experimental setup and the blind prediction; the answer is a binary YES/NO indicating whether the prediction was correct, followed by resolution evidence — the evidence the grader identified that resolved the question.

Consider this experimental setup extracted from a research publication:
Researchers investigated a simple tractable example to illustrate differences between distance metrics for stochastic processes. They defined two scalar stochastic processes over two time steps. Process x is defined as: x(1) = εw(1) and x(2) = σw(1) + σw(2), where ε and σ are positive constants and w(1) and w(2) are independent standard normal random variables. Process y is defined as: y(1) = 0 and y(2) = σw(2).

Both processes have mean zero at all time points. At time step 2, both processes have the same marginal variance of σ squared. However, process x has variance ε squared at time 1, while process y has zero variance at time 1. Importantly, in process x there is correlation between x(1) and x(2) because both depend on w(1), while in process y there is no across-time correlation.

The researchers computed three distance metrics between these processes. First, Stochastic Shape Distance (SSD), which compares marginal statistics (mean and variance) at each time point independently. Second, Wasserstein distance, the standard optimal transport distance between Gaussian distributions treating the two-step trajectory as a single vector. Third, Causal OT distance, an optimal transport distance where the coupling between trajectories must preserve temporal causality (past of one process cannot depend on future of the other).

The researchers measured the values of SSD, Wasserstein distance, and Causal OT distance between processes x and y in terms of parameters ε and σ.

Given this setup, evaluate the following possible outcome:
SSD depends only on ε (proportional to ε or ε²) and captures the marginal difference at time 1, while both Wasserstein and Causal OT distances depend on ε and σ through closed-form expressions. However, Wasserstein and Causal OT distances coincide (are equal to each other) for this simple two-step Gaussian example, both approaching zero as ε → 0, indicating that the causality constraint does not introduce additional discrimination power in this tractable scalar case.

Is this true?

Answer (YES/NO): NO